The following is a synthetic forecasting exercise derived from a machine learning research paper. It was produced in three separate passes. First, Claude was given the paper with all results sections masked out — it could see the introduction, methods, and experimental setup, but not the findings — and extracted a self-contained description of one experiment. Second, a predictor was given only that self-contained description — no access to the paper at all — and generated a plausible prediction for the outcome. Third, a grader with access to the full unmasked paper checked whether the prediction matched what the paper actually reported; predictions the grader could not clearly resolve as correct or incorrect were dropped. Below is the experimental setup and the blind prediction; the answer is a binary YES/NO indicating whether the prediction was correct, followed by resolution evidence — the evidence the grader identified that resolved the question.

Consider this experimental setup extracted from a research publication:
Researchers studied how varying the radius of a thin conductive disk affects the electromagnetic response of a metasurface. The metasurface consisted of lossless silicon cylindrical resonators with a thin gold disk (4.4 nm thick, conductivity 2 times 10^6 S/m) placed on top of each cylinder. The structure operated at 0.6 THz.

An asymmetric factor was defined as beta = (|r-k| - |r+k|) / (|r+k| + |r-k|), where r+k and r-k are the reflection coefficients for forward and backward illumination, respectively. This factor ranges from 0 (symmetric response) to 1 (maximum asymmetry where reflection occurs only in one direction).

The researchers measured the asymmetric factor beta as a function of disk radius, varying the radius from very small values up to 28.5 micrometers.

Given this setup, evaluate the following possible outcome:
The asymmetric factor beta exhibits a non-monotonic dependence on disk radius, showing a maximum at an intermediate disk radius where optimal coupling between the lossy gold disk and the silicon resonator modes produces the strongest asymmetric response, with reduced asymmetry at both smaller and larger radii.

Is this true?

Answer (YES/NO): NO